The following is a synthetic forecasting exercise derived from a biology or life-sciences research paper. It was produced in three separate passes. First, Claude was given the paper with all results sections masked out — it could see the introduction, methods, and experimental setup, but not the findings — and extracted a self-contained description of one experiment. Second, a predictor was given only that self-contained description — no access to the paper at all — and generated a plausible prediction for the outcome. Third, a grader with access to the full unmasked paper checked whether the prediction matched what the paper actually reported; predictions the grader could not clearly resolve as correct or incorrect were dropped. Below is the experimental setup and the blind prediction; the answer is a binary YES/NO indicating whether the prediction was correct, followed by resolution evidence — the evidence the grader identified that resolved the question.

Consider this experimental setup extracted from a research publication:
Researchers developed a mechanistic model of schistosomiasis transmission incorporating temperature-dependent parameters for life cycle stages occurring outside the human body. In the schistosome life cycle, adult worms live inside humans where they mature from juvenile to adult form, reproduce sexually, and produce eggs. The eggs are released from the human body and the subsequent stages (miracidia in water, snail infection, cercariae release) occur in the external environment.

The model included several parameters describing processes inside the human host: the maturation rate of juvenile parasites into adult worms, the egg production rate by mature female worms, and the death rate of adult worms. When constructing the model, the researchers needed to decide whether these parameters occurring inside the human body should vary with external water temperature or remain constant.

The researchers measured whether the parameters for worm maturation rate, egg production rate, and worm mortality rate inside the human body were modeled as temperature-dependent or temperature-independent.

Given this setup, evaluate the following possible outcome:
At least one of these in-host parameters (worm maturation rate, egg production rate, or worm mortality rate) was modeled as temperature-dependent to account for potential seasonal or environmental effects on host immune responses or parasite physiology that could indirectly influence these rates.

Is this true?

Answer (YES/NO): NO